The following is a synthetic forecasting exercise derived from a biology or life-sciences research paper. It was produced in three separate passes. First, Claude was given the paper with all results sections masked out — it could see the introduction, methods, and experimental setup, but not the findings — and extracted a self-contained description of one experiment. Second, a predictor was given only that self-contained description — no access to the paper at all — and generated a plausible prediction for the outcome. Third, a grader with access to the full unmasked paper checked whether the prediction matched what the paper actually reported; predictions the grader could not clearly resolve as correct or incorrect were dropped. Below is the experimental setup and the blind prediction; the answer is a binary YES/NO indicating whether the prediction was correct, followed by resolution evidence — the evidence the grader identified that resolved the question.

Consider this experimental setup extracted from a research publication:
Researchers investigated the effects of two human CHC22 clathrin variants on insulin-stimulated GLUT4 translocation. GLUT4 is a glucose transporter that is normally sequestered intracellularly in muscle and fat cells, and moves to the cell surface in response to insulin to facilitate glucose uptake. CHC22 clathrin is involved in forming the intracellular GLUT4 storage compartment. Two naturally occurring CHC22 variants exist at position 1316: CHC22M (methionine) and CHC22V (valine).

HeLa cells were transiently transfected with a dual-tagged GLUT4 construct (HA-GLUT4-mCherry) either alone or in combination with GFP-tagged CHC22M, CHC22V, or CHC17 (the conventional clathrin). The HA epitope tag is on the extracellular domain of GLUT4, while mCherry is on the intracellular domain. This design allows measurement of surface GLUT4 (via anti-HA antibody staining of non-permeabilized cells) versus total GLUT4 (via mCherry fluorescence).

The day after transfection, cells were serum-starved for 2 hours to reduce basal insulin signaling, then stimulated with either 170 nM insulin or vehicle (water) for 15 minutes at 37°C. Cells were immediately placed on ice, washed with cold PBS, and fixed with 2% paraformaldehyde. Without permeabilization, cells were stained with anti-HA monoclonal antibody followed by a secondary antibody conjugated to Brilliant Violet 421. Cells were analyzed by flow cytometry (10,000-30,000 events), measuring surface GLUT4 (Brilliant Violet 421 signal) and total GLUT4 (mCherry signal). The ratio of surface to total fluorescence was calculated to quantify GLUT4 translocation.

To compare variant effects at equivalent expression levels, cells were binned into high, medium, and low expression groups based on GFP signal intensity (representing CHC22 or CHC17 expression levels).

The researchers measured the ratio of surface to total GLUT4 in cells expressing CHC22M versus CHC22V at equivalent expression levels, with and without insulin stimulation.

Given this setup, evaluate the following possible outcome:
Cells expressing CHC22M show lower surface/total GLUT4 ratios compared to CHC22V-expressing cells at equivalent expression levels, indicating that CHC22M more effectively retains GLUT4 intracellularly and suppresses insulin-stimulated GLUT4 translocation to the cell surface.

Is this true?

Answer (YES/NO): NO